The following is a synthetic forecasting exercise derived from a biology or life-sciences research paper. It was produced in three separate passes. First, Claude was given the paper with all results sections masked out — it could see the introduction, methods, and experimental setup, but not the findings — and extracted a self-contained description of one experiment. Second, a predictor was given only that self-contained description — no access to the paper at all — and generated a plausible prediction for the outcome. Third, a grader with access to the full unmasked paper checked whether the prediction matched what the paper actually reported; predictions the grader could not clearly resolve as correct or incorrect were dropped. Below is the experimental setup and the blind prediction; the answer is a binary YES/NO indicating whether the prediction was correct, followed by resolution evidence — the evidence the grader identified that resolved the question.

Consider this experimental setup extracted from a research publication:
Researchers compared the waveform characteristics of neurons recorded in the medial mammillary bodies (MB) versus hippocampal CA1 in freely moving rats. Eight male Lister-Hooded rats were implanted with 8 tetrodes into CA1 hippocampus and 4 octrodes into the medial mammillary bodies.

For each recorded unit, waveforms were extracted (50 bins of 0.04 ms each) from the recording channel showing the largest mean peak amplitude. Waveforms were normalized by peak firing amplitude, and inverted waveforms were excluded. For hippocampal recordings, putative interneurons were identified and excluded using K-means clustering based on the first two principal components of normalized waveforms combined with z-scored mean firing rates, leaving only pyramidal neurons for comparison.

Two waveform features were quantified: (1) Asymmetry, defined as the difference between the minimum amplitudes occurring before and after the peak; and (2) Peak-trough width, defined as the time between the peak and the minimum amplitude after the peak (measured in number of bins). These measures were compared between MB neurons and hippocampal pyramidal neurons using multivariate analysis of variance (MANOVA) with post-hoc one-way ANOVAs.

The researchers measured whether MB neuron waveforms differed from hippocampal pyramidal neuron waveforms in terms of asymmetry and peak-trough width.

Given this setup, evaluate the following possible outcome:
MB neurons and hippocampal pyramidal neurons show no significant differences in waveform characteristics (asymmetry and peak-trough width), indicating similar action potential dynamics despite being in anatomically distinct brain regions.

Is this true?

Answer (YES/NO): NO